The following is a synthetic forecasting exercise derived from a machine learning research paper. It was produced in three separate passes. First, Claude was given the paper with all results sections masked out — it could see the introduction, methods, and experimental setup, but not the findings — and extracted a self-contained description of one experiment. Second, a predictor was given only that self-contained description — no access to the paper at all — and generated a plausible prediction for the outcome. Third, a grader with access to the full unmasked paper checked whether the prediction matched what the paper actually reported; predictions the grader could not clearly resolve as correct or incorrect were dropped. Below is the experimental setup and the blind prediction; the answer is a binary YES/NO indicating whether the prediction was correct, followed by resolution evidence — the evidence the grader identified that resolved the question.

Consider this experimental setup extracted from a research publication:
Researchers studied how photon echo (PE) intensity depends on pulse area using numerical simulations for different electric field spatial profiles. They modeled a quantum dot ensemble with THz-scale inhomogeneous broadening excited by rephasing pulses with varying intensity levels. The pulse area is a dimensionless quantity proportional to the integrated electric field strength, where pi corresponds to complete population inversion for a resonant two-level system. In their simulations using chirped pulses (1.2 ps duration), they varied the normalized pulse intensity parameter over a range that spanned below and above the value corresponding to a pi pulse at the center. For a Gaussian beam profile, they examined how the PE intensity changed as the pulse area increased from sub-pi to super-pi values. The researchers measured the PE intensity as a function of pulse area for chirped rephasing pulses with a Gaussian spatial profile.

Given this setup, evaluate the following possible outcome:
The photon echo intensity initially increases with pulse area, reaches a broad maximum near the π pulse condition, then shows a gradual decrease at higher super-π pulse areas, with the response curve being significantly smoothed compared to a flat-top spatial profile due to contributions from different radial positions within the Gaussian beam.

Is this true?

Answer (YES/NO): NO